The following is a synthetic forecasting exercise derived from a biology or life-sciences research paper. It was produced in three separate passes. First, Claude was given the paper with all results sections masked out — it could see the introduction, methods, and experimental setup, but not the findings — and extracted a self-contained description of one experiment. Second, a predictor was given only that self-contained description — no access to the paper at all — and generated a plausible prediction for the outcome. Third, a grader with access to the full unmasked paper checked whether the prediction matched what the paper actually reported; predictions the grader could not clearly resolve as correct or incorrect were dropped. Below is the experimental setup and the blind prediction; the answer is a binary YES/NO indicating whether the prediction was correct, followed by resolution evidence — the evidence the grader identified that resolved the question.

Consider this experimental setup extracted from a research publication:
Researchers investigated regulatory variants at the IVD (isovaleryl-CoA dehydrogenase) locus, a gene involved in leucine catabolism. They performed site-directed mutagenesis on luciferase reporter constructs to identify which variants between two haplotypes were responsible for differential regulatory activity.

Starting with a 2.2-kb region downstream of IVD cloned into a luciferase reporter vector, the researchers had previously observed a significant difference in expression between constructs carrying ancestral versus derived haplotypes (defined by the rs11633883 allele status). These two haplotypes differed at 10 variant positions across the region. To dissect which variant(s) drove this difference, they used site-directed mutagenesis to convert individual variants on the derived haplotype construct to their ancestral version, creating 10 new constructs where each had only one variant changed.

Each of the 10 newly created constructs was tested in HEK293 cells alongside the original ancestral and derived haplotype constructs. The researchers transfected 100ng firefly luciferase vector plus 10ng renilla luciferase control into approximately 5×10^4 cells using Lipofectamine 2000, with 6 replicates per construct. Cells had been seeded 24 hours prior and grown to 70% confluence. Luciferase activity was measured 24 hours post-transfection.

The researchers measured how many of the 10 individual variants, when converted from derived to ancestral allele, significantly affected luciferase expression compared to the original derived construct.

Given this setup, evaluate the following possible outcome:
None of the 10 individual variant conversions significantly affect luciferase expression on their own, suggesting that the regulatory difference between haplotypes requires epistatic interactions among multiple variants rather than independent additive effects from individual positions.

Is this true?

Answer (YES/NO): NO